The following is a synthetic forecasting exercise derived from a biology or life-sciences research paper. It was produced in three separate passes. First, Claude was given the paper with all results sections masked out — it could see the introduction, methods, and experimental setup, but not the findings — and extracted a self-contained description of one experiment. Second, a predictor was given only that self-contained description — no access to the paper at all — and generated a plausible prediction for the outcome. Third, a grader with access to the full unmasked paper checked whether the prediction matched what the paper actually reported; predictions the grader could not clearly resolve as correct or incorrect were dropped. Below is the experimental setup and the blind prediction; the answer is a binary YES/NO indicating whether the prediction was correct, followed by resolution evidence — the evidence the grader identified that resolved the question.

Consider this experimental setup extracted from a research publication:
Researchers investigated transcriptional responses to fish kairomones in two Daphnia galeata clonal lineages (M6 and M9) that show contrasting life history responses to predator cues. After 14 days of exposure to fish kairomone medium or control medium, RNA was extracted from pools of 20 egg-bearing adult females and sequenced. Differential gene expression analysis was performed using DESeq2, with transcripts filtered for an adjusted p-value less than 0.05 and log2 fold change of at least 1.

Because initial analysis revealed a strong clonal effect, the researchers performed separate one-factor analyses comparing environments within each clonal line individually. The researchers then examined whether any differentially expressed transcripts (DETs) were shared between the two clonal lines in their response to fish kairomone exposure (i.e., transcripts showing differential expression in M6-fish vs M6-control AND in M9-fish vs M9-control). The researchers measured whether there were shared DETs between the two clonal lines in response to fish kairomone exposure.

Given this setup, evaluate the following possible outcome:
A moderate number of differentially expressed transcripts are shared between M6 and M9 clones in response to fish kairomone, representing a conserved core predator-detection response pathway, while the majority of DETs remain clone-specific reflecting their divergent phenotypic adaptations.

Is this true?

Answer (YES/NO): NO